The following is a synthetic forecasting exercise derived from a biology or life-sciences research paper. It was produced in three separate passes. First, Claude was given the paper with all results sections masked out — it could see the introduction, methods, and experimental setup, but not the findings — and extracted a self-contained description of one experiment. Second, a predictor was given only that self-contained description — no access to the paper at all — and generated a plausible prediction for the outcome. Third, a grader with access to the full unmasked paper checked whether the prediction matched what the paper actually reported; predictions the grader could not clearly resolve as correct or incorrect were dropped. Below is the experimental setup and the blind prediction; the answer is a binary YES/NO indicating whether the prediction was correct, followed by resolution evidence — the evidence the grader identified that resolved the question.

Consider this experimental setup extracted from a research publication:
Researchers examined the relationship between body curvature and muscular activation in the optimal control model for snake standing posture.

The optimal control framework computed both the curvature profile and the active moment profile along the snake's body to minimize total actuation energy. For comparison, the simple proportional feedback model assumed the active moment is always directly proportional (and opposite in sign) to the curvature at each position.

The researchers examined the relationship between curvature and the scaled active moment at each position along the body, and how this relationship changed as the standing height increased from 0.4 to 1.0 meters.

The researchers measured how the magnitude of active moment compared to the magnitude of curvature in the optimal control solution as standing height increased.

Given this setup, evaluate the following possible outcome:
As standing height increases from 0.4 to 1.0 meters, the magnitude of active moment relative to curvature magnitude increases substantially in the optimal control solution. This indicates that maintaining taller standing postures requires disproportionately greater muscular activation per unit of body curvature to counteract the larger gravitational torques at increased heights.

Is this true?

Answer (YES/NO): NO